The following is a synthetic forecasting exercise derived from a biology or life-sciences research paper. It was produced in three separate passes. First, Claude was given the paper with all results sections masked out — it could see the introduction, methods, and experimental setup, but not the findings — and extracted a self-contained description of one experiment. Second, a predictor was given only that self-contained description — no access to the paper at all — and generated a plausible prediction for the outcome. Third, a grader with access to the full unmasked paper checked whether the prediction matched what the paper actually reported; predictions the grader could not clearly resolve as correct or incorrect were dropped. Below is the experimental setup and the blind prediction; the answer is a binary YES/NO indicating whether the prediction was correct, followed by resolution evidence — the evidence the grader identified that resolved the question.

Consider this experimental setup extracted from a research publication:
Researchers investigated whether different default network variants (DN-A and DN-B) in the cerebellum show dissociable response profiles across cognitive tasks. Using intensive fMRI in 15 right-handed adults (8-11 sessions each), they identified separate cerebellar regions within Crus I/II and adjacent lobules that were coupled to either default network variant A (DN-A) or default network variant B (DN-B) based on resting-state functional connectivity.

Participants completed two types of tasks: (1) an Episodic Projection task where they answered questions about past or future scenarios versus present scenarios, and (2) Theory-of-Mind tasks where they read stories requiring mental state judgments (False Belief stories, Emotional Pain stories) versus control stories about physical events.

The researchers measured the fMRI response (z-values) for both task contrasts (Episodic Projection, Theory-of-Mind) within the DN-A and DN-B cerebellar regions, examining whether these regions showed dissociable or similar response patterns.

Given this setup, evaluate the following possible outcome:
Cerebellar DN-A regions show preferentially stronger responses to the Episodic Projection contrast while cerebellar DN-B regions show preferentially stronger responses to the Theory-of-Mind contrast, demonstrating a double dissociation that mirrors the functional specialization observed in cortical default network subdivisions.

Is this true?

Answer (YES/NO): YES